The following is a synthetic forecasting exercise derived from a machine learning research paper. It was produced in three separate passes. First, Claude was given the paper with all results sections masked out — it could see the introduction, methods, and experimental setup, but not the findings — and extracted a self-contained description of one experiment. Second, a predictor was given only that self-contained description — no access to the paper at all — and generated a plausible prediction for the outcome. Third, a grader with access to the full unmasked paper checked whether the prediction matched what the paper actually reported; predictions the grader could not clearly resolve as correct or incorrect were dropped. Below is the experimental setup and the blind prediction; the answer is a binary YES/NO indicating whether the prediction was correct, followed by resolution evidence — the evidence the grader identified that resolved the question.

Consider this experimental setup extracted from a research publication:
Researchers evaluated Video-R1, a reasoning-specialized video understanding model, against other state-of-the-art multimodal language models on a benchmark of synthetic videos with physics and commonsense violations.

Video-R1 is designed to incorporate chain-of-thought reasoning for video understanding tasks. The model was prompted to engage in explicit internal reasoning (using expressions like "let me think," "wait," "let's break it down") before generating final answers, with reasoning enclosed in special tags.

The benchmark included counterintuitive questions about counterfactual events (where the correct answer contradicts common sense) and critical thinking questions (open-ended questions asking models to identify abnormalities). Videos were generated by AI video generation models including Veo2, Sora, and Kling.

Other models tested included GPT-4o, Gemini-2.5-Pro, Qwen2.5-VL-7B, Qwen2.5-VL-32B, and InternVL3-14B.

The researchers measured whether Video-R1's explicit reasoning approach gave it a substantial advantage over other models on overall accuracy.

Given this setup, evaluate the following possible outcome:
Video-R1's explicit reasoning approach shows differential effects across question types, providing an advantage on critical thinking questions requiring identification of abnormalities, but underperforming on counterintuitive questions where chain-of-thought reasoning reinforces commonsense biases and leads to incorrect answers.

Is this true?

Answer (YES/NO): NO